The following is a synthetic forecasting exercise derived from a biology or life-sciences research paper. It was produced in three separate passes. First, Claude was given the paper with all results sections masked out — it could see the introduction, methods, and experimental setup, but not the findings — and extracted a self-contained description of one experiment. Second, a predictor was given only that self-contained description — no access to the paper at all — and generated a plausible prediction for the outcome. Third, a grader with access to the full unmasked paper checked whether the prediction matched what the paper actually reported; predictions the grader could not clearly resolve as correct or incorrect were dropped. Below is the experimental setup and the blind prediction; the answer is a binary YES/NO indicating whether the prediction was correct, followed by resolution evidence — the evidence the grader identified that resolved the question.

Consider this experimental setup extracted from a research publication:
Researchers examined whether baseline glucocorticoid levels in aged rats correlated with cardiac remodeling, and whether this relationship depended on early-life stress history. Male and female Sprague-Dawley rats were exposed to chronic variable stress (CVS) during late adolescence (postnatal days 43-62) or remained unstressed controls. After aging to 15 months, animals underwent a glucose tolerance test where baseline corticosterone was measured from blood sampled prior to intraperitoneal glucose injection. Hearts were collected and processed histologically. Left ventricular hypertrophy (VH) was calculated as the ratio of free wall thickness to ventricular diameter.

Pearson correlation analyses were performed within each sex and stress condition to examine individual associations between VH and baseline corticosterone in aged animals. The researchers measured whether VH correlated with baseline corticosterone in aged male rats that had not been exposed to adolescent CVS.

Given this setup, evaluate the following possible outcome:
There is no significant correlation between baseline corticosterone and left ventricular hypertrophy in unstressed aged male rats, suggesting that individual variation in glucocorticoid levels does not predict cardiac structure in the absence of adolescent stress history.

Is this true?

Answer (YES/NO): NO